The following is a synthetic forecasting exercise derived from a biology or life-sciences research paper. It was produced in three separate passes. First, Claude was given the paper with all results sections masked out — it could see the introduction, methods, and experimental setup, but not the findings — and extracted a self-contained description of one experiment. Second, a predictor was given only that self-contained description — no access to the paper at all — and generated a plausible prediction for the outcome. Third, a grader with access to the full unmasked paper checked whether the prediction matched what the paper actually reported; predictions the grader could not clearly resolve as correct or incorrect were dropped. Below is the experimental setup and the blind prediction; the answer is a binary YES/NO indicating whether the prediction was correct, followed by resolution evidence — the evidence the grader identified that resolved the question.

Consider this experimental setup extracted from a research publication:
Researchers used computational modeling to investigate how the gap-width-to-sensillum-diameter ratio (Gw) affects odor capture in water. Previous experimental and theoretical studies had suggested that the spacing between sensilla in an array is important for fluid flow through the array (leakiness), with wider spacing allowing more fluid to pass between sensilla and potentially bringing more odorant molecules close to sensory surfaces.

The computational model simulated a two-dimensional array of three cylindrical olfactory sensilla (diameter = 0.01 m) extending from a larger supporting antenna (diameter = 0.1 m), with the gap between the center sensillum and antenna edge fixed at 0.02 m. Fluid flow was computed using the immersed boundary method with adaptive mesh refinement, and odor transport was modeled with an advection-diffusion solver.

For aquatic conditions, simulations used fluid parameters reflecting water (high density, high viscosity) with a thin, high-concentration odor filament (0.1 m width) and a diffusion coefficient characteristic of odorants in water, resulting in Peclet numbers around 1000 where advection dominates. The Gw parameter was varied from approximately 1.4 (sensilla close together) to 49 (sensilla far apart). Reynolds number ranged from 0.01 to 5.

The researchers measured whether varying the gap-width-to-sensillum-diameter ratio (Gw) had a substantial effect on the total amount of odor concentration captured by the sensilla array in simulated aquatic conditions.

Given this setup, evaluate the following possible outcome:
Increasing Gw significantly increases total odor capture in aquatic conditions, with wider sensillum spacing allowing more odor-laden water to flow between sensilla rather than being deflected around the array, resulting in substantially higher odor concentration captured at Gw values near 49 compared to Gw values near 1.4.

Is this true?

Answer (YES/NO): NO